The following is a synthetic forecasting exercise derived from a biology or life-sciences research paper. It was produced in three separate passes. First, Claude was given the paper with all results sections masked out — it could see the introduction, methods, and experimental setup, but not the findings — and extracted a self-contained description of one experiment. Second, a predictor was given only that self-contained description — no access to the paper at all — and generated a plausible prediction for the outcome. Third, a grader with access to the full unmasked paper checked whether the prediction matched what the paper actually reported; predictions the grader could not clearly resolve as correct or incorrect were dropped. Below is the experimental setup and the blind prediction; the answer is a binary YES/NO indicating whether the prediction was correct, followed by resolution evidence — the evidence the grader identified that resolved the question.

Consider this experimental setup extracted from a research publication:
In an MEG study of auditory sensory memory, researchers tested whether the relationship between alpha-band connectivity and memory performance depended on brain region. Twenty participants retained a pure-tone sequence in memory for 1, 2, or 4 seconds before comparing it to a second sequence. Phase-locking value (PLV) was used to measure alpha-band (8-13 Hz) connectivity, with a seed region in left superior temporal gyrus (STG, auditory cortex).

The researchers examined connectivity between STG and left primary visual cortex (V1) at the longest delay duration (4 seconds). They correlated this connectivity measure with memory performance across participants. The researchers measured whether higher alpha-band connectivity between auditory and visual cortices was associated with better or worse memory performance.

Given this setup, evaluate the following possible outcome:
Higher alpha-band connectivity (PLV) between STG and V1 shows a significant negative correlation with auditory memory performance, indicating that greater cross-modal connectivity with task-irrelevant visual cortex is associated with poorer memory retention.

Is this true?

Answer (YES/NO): YES